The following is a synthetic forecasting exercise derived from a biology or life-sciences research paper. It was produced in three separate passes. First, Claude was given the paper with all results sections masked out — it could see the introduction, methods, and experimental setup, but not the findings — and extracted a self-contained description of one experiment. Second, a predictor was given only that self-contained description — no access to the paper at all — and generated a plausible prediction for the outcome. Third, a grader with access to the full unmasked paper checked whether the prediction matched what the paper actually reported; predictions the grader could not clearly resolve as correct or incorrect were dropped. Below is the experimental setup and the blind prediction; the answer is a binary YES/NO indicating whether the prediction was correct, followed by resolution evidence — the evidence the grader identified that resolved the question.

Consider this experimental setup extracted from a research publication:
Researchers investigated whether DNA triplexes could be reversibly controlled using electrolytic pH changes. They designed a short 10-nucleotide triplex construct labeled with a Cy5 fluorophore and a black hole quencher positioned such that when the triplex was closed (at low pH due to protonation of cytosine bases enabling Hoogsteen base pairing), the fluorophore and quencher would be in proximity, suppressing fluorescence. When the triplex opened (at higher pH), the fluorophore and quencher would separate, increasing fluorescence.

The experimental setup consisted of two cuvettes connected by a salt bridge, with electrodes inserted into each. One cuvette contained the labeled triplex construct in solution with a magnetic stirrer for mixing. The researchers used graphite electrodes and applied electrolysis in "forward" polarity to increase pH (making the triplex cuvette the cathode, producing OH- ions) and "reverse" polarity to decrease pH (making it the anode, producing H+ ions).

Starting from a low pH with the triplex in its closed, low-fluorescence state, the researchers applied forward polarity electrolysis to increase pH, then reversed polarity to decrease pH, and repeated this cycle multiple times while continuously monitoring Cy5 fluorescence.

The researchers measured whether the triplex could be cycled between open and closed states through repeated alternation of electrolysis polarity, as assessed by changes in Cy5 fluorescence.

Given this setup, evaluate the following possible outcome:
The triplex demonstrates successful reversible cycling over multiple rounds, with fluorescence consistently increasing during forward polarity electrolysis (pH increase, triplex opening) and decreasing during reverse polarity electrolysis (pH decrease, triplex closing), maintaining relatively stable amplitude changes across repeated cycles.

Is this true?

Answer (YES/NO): NO